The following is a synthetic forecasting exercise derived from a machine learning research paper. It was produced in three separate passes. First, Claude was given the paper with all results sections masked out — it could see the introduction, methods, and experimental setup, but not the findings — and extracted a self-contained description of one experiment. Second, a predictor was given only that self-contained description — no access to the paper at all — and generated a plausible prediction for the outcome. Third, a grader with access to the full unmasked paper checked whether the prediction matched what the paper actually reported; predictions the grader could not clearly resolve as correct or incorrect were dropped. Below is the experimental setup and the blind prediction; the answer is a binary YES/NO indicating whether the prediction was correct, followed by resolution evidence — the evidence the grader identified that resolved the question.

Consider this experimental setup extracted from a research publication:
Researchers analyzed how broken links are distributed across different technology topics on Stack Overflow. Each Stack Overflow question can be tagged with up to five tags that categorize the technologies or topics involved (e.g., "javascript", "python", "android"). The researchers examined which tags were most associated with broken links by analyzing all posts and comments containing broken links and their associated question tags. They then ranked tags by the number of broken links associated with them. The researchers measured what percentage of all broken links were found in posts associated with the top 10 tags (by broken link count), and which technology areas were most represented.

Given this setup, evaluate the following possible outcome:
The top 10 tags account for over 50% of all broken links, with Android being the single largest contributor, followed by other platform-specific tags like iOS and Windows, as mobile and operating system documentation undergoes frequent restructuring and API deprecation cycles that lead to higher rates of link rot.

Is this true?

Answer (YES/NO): NO